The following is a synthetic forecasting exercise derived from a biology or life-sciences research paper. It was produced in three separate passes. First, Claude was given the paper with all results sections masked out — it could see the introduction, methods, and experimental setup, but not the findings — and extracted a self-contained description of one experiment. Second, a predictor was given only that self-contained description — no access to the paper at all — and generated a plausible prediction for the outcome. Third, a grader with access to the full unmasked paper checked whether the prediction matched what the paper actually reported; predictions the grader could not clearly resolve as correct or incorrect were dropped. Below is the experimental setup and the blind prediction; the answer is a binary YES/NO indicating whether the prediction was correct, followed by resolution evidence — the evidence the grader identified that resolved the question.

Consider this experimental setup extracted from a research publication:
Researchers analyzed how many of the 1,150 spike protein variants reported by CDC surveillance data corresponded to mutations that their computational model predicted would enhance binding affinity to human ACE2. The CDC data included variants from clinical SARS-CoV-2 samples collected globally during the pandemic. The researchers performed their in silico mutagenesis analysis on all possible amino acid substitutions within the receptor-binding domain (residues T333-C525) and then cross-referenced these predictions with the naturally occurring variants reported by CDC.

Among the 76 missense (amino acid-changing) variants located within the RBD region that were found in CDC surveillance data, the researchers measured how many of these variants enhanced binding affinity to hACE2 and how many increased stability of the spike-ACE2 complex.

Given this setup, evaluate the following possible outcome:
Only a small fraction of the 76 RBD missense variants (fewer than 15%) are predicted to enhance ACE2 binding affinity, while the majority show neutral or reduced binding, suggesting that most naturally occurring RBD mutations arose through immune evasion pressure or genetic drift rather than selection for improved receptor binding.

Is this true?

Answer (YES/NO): YES